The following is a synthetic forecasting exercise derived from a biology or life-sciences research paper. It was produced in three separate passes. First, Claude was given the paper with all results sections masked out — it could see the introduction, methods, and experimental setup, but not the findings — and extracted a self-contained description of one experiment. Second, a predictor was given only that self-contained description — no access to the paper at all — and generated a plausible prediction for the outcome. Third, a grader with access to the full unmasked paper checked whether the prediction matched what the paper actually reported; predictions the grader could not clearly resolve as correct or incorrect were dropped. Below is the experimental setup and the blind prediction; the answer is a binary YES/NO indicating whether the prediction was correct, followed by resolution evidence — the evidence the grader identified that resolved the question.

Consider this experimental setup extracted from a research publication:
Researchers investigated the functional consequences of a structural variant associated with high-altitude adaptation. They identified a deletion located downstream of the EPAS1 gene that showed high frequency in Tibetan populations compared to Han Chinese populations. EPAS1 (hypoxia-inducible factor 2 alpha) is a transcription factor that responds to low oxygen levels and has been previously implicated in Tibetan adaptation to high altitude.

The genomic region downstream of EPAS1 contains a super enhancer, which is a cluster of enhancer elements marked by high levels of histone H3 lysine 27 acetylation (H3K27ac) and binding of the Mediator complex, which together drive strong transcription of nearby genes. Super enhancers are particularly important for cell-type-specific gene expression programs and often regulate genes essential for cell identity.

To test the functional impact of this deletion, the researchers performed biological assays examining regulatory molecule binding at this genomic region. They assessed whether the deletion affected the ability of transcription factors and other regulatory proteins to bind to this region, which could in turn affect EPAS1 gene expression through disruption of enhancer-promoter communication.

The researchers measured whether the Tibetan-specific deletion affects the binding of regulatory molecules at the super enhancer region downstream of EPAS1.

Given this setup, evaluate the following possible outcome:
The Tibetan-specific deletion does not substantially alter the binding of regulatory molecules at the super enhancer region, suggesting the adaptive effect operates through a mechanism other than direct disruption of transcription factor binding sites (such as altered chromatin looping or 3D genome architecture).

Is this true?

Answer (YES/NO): NO